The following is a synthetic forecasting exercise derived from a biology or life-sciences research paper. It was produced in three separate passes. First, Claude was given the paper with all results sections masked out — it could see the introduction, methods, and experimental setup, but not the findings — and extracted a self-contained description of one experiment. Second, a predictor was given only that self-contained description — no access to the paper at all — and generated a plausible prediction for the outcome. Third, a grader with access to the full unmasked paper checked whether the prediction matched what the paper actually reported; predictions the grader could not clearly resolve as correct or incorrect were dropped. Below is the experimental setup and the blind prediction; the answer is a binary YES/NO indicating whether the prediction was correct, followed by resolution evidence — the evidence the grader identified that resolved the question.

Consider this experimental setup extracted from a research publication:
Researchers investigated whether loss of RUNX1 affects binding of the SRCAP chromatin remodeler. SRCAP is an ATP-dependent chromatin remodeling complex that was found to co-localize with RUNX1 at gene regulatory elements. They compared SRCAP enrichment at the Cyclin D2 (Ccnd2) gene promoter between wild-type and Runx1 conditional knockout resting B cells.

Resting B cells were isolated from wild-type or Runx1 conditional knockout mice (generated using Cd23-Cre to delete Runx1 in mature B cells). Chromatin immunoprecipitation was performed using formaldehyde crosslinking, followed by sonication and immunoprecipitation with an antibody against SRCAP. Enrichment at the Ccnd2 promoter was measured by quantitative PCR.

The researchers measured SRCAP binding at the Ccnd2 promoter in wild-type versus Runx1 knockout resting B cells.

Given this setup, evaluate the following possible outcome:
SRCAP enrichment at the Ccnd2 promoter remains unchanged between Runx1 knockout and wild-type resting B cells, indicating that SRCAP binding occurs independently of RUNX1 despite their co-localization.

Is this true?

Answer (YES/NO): NO